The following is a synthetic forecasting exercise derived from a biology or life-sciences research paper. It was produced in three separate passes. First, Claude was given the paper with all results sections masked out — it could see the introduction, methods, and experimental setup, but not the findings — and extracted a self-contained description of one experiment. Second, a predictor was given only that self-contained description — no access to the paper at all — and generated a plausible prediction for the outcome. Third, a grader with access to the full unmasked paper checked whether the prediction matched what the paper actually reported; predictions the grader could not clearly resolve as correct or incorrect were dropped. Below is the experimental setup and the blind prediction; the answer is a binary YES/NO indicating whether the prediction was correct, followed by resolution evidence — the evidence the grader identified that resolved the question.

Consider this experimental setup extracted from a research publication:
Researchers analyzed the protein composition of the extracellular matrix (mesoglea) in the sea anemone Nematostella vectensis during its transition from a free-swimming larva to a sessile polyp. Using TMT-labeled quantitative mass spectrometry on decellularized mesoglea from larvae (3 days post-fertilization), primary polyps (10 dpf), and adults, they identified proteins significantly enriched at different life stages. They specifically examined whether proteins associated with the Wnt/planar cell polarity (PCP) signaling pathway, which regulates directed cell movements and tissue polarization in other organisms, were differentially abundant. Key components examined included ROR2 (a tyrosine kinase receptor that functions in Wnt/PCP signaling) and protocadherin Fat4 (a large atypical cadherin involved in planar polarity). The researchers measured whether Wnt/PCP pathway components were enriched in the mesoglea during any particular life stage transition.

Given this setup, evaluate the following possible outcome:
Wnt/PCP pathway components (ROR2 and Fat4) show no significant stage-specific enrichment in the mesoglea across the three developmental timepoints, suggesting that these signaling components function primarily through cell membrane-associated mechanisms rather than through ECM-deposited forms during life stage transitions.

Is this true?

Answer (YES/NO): NO